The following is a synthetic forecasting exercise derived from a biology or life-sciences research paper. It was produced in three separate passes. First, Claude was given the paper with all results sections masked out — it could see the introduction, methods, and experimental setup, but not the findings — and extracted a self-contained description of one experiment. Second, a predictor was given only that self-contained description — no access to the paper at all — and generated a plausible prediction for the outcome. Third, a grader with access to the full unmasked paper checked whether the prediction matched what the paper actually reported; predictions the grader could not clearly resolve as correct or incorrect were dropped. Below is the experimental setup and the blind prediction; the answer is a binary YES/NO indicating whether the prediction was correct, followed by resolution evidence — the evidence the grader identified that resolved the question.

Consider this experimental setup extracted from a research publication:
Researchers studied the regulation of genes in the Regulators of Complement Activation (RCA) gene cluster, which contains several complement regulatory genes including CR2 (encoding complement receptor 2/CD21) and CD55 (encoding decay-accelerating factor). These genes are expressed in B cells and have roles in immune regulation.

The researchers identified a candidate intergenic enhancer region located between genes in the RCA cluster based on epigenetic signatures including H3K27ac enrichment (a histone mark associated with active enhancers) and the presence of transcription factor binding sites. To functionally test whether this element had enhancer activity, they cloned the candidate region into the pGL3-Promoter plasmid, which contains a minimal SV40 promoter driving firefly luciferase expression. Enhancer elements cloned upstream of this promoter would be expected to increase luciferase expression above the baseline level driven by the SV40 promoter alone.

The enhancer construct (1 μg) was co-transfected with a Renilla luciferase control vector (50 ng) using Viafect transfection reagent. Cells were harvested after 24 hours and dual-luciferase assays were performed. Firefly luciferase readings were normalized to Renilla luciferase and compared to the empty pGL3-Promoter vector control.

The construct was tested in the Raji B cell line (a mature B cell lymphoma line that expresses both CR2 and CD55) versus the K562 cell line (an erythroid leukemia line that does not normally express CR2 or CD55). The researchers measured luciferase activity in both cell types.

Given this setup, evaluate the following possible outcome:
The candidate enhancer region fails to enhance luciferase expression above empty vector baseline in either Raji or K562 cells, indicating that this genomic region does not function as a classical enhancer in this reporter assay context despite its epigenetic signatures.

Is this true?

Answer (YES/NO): NO